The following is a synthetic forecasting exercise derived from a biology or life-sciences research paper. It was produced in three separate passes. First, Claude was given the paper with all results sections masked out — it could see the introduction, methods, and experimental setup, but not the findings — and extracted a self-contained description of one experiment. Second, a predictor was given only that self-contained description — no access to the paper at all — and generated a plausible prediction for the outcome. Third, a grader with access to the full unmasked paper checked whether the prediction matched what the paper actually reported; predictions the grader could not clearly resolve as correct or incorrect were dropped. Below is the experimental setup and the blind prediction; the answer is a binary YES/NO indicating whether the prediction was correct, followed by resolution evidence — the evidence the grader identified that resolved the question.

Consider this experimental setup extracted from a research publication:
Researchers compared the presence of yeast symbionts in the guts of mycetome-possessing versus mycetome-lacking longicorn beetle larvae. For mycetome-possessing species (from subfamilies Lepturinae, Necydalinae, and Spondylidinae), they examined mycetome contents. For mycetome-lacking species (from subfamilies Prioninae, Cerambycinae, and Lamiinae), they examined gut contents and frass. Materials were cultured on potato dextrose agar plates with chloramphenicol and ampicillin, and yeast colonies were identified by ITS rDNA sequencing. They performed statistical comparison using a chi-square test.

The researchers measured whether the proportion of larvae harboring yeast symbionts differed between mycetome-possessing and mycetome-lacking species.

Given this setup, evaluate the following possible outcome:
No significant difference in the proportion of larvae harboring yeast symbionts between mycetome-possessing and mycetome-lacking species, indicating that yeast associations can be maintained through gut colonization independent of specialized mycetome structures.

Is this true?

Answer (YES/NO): NO